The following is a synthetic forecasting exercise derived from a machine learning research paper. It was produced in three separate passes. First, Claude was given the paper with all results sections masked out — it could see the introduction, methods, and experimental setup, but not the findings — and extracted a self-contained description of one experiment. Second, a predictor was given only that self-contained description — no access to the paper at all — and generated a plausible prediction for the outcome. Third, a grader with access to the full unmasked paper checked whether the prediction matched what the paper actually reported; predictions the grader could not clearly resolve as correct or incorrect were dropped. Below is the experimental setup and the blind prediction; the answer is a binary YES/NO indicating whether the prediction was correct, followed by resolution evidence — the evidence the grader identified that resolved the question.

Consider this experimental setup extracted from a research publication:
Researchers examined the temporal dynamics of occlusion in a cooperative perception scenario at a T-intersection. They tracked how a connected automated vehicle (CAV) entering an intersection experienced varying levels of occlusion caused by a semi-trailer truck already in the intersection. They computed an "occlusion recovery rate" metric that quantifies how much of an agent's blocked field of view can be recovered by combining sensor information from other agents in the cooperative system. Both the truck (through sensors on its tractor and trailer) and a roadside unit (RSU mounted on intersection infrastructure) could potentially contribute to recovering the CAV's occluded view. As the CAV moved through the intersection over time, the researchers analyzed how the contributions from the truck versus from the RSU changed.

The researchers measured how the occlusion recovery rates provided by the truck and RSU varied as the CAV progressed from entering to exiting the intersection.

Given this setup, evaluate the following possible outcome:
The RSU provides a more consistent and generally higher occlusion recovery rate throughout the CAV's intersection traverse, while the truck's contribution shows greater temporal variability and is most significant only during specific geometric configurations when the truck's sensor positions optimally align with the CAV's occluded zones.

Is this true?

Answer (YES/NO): NO